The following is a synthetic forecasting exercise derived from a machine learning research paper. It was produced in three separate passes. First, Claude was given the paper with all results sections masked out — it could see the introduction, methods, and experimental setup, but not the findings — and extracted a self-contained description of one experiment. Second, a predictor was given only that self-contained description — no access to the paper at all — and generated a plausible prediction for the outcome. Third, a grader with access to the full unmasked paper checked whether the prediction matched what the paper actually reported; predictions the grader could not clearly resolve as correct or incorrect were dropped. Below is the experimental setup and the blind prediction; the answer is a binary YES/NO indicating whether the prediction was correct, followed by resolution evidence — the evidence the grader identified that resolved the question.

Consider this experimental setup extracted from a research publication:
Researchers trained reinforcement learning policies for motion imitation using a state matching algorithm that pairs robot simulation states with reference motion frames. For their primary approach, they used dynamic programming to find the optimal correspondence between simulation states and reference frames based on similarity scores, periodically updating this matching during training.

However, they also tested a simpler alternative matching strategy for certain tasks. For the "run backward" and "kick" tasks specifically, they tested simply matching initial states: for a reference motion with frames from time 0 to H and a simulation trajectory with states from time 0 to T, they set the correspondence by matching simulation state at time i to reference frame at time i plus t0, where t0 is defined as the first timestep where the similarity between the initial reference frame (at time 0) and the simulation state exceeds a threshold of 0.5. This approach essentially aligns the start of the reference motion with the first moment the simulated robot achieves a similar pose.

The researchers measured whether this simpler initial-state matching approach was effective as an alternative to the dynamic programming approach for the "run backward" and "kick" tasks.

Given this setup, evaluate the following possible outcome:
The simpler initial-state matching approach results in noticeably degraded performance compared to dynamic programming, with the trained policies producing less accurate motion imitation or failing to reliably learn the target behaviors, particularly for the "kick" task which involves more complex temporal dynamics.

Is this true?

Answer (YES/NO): NO